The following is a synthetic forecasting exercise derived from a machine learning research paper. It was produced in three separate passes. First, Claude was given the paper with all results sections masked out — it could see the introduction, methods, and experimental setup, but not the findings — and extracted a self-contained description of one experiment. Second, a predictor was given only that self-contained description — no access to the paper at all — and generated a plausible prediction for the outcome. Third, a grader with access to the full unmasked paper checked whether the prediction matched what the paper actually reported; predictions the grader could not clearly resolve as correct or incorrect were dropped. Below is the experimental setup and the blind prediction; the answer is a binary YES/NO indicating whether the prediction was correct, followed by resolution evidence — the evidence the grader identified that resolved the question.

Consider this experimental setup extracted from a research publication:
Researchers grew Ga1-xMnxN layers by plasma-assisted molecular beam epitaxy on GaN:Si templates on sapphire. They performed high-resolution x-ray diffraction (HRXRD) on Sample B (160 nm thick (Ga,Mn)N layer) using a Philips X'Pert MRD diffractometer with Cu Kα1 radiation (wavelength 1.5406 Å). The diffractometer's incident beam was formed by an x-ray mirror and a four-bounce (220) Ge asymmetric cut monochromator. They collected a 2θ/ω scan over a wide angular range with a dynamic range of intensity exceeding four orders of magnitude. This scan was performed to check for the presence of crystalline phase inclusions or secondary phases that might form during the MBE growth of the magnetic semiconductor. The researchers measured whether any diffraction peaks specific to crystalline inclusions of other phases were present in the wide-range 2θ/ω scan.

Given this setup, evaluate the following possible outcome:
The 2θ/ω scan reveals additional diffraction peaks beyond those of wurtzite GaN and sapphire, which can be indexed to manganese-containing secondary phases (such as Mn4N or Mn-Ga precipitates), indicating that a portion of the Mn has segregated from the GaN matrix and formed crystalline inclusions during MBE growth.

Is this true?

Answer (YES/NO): NO